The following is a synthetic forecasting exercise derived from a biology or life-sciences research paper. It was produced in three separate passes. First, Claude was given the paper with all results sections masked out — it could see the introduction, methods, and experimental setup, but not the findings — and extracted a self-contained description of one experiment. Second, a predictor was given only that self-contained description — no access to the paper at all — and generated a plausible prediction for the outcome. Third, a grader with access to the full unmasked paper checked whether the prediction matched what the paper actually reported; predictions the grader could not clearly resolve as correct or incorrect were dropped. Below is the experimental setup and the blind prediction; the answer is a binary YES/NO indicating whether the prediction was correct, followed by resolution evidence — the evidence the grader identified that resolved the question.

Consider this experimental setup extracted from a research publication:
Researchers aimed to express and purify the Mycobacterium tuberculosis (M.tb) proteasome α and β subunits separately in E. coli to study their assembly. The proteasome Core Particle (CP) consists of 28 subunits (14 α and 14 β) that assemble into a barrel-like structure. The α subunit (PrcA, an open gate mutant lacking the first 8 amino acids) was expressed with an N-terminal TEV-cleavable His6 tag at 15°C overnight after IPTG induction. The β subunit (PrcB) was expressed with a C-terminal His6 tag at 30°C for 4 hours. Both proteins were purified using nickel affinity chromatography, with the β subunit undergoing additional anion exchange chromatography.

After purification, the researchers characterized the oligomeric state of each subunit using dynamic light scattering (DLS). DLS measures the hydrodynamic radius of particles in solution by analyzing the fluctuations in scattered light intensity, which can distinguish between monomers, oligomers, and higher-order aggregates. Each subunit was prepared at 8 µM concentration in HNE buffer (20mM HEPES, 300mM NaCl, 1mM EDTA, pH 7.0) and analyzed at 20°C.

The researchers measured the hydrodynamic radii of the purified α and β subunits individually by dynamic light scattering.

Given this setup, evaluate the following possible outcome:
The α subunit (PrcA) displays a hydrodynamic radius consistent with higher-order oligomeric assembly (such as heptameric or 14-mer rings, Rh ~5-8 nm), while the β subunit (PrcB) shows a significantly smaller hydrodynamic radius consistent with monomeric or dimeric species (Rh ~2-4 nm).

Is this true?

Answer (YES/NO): NO